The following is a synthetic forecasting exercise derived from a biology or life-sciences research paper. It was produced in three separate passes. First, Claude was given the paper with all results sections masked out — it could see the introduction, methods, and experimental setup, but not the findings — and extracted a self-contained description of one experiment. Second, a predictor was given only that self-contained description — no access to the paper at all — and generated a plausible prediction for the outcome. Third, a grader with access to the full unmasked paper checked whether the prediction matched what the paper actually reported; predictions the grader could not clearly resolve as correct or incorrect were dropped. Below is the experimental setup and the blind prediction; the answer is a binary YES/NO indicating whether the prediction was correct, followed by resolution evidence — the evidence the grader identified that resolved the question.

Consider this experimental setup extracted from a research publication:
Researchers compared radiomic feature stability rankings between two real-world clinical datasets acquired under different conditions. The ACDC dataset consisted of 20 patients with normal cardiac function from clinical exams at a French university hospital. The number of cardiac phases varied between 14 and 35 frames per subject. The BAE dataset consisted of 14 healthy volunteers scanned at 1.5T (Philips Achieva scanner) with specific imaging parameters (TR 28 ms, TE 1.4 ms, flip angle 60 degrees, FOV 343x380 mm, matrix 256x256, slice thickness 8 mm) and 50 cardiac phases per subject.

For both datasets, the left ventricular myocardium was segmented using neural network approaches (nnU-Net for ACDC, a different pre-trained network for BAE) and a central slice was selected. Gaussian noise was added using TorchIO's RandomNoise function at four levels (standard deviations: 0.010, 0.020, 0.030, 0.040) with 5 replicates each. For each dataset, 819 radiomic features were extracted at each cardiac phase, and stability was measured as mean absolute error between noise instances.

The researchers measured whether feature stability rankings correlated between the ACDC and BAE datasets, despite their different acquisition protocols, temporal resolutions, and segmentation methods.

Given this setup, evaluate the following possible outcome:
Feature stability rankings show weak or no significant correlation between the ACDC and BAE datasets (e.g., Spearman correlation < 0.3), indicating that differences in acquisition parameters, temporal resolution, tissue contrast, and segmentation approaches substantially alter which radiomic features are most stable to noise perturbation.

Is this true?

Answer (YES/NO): NO